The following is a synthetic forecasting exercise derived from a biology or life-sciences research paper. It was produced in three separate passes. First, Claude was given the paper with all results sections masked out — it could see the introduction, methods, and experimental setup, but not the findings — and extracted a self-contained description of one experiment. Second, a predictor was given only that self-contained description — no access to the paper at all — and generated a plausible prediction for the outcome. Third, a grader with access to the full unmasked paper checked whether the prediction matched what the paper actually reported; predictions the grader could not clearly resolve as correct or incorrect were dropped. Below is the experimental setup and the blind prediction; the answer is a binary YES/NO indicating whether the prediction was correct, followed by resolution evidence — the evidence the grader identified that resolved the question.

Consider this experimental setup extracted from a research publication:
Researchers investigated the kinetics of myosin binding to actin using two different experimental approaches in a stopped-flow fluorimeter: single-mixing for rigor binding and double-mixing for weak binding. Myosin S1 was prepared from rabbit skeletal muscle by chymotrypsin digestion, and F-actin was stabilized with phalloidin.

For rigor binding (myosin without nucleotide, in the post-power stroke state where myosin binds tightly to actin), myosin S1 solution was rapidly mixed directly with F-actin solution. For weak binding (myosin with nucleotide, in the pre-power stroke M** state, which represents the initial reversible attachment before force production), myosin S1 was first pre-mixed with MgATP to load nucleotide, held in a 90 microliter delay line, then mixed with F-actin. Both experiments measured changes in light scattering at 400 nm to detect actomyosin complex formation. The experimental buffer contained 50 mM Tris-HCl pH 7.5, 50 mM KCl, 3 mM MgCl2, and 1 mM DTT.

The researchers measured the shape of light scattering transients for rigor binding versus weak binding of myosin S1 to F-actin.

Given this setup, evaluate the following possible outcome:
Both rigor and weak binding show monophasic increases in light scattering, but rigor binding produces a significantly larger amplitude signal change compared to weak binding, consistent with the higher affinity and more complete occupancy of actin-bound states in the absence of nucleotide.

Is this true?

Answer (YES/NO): NO